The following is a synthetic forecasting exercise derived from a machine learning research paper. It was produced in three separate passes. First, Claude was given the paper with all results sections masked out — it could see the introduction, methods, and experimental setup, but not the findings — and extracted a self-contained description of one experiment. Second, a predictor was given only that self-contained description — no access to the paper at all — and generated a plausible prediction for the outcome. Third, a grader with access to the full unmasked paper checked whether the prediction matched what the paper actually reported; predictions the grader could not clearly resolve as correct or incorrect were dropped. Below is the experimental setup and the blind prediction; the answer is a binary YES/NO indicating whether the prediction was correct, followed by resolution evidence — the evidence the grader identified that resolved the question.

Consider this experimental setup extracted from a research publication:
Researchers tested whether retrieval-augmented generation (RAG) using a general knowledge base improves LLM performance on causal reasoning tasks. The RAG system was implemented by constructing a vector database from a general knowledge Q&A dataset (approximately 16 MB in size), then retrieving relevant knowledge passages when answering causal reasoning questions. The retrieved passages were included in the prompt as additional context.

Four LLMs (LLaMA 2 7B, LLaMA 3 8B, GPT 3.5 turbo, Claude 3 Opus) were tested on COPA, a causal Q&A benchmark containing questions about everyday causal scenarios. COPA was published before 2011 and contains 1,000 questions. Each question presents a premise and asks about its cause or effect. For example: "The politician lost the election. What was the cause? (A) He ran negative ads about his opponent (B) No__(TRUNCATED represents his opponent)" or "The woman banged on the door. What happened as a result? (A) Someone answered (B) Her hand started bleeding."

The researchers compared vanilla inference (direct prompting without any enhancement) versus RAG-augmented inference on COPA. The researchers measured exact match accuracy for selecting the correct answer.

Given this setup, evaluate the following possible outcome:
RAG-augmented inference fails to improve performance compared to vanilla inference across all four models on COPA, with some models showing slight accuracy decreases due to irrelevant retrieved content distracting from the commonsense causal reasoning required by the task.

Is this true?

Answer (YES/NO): NO